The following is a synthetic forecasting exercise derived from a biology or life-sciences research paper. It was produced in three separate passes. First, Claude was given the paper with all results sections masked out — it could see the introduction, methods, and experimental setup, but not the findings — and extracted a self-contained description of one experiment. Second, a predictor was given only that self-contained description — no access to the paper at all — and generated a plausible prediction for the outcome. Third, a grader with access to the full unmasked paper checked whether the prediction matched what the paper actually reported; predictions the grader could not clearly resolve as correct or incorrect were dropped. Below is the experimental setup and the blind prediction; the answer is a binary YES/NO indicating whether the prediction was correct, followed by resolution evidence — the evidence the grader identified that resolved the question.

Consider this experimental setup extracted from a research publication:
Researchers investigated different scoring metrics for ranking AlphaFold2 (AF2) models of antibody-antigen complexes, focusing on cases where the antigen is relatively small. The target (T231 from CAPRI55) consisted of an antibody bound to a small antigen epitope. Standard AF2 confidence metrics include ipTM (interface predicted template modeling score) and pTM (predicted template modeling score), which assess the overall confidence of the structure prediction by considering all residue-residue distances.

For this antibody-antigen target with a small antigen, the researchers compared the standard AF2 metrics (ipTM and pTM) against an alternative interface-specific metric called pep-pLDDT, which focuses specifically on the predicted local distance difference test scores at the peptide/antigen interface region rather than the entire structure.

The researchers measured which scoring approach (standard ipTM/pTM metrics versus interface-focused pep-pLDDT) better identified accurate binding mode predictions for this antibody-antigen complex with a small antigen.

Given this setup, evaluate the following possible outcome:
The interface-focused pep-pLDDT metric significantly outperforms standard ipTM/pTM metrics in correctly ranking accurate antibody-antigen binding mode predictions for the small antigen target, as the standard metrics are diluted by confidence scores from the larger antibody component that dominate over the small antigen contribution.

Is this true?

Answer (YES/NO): YES